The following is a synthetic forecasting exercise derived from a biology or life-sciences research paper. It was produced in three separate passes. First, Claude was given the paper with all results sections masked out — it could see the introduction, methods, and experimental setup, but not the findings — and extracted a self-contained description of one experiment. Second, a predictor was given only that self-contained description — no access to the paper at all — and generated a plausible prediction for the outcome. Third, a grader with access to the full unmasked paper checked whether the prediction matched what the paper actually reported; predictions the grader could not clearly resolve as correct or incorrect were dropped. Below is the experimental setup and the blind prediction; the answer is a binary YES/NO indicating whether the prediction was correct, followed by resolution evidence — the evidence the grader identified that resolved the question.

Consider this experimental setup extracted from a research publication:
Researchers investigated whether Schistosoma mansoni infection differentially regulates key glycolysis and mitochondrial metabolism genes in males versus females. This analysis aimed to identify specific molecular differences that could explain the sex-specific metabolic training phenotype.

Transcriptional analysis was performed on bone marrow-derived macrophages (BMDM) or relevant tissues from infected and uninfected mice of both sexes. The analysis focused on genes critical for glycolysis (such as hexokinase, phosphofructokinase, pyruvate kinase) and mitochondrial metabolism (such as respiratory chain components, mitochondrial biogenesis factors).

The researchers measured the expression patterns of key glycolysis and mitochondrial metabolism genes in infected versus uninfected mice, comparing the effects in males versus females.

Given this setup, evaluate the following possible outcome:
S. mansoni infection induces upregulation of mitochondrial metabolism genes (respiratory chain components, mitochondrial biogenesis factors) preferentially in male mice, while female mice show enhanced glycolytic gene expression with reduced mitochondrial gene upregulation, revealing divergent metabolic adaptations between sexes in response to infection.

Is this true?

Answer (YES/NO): NO